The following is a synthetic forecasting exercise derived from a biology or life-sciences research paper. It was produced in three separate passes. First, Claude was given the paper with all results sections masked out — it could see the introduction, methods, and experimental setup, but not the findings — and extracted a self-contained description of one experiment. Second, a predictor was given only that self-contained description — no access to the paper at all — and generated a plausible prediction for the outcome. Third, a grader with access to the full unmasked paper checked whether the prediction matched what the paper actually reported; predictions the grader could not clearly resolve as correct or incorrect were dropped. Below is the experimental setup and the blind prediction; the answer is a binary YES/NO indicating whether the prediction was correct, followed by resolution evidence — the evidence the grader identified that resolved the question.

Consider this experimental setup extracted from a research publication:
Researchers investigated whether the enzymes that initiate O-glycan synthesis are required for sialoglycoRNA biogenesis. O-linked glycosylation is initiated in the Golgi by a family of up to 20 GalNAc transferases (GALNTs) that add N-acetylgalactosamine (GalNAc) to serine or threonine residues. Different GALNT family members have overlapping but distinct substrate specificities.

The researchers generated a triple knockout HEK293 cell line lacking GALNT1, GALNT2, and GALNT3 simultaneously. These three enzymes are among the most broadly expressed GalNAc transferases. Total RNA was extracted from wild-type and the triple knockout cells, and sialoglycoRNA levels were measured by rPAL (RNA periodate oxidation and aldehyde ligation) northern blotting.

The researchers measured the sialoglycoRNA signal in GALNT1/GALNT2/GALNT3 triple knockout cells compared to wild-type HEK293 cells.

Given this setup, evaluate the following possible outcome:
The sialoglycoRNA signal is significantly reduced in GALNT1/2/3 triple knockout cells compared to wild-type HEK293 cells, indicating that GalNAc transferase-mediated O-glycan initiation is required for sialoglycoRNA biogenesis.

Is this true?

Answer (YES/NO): YES